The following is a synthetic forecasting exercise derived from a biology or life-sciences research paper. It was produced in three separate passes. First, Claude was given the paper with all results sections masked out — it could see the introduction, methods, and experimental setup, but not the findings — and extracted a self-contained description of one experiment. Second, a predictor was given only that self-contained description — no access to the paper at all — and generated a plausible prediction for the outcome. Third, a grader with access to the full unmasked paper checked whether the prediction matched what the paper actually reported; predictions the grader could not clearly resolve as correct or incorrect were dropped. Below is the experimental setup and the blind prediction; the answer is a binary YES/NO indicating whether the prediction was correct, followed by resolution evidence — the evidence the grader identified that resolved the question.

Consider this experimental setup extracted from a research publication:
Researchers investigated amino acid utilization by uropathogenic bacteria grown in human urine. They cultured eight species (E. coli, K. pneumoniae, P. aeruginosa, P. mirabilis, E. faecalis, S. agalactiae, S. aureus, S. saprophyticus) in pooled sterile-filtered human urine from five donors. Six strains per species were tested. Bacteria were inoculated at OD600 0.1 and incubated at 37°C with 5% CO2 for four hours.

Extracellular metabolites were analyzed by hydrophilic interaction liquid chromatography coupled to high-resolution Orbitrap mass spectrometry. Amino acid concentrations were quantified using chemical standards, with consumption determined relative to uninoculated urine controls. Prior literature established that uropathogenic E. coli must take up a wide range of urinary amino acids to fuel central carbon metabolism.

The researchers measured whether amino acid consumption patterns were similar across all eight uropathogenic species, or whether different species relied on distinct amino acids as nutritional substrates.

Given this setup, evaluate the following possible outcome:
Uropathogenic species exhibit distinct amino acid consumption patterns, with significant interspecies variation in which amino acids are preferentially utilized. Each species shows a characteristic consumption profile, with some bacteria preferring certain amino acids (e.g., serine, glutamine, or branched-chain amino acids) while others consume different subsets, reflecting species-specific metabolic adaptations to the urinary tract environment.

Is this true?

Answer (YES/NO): YES